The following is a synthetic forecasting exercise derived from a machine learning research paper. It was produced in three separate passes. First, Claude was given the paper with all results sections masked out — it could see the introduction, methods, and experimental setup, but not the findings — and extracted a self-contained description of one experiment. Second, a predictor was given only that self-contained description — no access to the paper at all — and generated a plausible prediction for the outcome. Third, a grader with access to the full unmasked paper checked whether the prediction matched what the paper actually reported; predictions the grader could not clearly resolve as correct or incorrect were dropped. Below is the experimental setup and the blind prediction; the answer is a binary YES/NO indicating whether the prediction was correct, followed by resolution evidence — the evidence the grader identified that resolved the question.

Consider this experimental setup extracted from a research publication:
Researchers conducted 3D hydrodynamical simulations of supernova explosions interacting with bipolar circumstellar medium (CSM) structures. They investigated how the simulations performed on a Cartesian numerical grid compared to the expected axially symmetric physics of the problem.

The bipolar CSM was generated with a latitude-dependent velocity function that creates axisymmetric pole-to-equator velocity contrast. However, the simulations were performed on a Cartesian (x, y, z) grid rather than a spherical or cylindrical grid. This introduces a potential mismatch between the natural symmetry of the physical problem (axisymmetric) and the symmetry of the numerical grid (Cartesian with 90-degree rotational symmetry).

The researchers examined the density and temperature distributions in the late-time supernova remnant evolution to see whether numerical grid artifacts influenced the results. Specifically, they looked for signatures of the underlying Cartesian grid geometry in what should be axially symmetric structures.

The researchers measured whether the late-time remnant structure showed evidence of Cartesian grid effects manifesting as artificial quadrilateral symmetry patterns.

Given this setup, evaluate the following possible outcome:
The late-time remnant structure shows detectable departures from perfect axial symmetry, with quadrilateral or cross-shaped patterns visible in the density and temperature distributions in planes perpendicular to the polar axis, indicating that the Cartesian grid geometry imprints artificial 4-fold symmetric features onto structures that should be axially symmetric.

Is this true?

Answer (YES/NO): YES